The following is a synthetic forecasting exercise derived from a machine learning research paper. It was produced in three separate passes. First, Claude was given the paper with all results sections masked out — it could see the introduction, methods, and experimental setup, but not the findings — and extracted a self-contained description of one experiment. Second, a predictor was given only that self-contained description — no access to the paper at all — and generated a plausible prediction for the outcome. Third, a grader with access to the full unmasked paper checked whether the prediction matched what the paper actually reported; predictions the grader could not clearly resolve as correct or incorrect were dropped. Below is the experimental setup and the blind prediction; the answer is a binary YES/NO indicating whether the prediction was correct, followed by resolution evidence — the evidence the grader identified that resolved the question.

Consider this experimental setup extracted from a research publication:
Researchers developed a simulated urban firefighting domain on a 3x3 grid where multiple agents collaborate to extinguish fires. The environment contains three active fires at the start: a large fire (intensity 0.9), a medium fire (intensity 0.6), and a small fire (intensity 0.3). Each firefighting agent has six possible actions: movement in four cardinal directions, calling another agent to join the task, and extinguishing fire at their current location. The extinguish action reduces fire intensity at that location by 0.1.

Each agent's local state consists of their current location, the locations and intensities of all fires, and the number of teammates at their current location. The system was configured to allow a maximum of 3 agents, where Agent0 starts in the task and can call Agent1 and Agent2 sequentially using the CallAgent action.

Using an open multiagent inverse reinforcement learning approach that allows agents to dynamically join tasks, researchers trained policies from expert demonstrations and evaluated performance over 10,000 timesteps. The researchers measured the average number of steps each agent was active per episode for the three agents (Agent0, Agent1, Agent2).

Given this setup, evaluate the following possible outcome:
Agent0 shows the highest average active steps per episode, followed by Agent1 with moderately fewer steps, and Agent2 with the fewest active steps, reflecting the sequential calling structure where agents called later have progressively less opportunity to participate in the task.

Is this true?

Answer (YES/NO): YES